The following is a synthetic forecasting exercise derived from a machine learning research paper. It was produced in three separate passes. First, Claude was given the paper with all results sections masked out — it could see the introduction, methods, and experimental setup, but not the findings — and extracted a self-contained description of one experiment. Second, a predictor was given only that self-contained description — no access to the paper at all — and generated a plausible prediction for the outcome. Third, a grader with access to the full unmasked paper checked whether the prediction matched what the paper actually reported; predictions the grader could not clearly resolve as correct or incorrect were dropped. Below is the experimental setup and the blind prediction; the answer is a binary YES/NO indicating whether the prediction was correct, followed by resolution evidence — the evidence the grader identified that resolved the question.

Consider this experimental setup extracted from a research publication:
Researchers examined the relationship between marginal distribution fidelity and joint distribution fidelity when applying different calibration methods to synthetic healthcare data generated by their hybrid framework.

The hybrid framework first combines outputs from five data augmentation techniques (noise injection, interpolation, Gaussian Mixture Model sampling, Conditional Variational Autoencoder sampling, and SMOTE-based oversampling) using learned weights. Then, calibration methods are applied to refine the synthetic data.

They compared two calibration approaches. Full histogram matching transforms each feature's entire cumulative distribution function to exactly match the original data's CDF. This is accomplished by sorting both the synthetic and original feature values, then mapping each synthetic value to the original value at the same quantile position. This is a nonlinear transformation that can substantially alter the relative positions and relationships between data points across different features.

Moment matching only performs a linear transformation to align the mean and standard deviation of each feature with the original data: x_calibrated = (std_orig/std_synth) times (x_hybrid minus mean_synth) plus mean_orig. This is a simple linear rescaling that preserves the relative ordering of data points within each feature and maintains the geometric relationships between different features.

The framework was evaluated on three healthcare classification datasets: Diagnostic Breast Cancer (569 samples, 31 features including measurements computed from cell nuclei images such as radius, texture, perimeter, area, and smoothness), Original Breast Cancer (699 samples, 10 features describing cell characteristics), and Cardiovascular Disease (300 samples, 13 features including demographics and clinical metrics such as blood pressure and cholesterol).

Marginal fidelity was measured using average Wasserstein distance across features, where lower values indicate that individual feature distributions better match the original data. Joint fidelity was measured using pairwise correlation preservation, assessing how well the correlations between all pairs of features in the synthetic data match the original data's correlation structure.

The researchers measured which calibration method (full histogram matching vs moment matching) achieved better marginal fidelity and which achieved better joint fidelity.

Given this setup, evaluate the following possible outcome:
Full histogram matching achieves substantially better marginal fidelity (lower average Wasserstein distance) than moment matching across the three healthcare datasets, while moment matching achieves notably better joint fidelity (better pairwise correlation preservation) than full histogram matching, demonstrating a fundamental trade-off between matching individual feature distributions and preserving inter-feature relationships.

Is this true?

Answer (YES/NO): NO